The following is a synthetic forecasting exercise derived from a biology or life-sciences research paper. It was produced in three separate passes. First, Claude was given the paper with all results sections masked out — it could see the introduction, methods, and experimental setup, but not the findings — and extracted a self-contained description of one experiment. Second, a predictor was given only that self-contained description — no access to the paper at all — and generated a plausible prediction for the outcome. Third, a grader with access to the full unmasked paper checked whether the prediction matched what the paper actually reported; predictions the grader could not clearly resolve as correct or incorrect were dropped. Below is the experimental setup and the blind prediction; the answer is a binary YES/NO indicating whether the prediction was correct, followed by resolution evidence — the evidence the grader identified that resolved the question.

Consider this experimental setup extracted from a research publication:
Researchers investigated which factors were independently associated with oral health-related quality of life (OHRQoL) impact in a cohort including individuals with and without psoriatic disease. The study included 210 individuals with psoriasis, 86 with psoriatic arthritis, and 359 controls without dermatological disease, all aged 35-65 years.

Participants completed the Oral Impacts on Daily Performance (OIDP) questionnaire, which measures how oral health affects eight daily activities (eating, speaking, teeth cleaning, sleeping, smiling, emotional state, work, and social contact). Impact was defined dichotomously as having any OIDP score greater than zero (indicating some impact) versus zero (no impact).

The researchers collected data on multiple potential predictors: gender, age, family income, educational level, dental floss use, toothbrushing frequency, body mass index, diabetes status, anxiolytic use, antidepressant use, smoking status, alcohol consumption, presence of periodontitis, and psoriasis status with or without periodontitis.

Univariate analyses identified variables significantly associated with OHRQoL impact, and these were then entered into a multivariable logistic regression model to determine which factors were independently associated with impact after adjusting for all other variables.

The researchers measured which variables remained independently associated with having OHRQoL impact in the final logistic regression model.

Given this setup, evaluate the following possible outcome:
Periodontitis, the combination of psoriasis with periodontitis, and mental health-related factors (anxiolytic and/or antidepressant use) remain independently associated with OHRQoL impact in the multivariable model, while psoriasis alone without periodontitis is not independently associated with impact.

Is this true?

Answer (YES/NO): NO